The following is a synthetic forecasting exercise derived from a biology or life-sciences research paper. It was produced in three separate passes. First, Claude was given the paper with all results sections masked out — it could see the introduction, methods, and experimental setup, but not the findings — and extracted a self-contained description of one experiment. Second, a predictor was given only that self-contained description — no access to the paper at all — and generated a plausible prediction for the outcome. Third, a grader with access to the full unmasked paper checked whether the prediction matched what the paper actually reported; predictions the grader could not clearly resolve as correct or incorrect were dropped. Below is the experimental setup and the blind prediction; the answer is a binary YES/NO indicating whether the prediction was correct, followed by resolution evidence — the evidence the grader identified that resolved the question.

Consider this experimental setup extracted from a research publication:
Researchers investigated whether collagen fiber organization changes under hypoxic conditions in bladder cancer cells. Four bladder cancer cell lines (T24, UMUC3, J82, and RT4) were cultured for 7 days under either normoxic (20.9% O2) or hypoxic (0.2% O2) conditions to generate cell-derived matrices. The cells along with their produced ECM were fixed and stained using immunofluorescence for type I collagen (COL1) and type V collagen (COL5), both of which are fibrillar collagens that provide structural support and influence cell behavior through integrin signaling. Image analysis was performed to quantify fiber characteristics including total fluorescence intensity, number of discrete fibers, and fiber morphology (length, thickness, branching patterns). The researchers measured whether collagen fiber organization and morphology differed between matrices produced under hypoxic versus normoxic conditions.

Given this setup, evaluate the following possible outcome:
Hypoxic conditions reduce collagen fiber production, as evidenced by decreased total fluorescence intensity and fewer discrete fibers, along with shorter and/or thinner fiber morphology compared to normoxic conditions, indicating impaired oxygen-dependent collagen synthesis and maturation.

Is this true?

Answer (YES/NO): NO